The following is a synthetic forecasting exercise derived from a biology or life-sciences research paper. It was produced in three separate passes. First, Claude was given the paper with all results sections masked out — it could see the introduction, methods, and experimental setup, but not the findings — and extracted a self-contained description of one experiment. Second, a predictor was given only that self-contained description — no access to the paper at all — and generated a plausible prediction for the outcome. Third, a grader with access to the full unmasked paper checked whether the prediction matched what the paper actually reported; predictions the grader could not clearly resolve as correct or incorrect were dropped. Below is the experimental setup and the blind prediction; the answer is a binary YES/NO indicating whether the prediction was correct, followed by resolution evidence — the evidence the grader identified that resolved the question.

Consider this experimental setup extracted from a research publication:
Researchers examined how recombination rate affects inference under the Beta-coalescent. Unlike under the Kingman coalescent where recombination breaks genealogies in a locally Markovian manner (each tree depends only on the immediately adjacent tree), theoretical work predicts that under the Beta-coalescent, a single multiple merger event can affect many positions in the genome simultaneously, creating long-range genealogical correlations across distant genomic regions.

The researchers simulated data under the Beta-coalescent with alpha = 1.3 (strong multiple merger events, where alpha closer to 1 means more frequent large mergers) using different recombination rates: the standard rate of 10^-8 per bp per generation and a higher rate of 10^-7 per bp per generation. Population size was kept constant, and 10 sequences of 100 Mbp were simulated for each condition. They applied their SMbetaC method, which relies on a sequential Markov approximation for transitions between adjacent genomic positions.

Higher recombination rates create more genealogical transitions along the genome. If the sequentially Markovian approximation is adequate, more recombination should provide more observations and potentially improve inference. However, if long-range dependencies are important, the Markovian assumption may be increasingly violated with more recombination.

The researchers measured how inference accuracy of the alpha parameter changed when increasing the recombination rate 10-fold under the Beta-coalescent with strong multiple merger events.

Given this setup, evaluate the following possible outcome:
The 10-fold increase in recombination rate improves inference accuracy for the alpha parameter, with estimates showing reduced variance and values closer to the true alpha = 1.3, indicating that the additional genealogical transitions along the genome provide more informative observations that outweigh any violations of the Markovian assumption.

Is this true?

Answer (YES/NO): YES